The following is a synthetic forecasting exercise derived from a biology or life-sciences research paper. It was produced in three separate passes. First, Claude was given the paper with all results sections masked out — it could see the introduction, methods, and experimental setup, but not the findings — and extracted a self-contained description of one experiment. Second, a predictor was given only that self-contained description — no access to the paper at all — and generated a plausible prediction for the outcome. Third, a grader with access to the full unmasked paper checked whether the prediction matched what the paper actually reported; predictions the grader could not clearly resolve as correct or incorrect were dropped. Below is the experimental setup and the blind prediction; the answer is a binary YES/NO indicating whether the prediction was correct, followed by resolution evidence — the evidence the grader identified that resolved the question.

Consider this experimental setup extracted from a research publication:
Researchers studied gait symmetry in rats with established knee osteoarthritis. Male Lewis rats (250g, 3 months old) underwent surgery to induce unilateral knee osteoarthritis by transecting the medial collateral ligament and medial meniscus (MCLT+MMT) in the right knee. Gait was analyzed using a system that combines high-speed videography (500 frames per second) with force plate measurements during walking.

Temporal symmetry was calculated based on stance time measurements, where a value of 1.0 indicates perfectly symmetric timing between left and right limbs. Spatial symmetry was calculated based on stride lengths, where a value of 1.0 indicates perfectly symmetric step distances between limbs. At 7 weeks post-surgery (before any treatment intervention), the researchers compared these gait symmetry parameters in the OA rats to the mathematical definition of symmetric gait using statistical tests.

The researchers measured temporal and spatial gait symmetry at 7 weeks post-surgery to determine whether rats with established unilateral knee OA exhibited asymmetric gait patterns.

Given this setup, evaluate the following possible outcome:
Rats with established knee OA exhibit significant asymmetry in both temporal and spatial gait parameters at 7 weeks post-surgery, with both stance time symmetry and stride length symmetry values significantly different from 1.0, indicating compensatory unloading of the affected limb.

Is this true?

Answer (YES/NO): NO